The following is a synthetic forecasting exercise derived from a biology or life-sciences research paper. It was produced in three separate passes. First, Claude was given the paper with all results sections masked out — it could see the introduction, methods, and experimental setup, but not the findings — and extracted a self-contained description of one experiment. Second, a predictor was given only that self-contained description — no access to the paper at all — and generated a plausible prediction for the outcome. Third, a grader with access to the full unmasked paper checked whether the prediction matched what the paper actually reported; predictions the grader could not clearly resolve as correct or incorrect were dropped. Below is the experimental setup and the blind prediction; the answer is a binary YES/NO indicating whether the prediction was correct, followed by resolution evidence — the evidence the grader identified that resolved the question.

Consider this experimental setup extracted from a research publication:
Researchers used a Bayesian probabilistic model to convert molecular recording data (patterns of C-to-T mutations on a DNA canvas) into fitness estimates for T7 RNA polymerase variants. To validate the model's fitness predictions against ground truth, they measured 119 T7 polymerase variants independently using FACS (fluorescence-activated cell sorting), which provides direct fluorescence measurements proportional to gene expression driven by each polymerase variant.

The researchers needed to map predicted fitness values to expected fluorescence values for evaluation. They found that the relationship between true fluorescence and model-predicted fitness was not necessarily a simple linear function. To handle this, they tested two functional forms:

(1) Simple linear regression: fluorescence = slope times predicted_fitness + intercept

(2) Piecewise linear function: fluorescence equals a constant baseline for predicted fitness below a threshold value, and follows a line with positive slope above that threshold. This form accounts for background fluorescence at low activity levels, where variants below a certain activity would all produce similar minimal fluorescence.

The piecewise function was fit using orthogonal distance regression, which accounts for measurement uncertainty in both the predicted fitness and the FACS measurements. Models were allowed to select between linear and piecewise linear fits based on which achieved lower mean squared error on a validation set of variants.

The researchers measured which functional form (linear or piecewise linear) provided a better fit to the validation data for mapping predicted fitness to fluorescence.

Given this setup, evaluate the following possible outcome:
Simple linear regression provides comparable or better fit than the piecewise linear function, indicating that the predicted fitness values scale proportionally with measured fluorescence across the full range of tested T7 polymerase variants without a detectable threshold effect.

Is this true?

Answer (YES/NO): NO